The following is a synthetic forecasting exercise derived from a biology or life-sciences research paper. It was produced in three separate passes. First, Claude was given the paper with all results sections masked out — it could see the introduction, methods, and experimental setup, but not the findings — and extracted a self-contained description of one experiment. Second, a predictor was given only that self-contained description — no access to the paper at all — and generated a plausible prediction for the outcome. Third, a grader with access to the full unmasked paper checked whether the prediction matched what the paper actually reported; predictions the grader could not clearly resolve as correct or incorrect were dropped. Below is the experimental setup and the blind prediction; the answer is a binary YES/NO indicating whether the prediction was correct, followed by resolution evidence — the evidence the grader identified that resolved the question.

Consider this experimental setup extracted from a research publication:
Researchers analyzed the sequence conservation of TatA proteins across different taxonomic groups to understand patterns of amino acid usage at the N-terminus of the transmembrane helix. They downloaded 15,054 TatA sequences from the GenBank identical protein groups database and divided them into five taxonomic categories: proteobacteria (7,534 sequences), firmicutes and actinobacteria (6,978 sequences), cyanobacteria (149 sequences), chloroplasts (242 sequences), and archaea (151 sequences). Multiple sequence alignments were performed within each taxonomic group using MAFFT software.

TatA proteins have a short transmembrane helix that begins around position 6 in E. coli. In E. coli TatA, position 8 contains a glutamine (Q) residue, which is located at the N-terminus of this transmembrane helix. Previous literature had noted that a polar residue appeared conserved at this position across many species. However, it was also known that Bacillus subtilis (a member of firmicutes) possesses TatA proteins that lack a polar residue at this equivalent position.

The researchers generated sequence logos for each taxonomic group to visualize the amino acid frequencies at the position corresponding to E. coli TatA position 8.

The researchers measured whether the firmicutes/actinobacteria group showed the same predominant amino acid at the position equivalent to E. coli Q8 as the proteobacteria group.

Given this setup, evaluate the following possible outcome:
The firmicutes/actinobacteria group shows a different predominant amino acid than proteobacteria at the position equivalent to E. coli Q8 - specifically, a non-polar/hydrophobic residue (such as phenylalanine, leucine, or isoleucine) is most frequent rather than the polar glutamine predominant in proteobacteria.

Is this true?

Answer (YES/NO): NO